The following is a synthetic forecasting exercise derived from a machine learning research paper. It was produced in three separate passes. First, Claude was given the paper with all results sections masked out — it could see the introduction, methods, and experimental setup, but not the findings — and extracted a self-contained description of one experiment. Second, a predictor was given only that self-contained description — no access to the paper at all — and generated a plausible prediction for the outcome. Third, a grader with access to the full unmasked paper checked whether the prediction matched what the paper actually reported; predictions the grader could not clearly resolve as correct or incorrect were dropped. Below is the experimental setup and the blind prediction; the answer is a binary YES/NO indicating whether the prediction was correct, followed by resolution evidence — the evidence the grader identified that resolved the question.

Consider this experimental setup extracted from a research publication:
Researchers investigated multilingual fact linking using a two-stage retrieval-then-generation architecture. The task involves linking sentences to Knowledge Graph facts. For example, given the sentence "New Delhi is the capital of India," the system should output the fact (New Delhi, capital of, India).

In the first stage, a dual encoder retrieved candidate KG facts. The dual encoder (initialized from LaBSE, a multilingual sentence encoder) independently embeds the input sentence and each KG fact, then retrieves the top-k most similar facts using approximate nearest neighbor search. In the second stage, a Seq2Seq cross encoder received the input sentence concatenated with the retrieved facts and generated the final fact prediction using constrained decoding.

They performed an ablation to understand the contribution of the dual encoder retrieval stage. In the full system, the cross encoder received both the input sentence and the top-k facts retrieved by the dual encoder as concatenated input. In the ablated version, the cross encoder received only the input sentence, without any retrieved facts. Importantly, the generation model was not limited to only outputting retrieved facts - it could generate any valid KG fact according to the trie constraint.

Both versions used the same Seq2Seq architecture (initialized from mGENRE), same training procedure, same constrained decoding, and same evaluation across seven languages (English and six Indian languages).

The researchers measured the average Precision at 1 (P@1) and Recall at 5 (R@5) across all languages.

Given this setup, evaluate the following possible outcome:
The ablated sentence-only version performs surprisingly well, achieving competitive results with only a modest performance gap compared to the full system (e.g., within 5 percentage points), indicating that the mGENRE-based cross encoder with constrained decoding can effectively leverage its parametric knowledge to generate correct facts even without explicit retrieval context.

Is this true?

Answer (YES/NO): NO